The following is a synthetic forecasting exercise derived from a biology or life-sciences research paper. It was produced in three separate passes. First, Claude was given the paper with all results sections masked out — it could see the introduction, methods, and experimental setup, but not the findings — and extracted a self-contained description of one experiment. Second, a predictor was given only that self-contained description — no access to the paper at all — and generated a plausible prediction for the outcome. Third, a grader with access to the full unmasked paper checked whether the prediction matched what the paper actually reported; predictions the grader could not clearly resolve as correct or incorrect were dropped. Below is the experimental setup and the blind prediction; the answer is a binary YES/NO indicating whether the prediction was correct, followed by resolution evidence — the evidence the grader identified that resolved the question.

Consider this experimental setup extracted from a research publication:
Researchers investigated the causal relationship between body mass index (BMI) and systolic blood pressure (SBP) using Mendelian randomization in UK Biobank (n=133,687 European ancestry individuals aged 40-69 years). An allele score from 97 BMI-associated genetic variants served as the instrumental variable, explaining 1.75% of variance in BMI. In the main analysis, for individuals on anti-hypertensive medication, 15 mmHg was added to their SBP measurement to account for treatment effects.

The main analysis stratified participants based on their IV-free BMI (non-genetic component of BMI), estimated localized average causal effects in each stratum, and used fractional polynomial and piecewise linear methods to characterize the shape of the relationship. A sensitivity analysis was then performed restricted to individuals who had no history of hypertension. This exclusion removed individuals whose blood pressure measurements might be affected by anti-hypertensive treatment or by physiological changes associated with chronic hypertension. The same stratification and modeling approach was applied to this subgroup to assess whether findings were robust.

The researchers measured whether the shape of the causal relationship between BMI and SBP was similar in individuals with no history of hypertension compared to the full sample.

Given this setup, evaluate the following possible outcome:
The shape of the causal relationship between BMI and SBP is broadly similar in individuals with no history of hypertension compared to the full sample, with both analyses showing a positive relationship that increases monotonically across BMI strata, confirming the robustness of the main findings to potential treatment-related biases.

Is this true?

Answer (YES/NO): NO